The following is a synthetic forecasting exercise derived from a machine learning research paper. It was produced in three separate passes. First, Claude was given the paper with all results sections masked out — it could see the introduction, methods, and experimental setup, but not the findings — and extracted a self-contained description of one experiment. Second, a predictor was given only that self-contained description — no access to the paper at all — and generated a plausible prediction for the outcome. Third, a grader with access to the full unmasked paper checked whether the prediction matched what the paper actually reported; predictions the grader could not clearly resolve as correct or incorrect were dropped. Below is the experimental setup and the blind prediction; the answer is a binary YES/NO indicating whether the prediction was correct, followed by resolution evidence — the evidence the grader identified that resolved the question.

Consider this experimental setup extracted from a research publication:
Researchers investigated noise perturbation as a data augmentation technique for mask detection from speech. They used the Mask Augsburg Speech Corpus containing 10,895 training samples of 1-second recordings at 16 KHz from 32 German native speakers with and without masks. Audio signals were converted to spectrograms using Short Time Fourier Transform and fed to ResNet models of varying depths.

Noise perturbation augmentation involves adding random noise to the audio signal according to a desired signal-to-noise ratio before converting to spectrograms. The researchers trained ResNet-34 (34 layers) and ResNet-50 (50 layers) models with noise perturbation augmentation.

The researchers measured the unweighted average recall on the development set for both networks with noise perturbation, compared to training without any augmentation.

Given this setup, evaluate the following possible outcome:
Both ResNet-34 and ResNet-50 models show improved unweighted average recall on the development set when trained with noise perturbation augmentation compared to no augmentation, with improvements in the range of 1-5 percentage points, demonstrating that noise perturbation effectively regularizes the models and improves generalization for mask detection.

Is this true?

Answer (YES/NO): NO